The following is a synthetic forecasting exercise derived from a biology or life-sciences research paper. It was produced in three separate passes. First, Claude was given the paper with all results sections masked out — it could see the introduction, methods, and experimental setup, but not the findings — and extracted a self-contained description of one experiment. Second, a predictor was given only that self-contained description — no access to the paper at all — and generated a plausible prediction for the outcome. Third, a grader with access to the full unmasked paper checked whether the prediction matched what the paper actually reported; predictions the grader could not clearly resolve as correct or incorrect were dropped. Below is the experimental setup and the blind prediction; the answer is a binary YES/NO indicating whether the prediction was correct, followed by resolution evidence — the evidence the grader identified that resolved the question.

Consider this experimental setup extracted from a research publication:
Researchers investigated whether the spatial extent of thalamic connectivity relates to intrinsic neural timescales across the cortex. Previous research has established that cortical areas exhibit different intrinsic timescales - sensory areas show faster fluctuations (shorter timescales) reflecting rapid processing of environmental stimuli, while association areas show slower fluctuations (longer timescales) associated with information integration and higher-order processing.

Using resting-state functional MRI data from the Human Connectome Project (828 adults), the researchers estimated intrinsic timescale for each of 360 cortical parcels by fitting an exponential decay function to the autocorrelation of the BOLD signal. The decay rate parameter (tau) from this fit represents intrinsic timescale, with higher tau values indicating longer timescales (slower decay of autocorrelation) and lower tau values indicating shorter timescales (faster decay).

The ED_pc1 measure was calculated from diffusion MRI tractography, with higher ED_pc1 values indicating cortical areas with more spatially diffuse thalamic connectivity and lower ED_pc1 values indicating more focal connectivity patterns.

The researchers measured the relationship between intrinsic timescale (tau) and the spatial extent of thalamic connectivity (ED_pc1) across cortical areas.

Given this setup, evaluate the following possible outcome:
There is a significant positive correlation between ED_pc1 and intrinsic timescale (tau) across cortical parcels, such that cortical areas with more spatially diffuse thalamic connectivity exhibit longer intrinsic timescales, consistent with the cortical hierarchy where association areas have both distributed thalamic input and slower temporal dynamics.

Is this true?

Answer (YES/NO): NO